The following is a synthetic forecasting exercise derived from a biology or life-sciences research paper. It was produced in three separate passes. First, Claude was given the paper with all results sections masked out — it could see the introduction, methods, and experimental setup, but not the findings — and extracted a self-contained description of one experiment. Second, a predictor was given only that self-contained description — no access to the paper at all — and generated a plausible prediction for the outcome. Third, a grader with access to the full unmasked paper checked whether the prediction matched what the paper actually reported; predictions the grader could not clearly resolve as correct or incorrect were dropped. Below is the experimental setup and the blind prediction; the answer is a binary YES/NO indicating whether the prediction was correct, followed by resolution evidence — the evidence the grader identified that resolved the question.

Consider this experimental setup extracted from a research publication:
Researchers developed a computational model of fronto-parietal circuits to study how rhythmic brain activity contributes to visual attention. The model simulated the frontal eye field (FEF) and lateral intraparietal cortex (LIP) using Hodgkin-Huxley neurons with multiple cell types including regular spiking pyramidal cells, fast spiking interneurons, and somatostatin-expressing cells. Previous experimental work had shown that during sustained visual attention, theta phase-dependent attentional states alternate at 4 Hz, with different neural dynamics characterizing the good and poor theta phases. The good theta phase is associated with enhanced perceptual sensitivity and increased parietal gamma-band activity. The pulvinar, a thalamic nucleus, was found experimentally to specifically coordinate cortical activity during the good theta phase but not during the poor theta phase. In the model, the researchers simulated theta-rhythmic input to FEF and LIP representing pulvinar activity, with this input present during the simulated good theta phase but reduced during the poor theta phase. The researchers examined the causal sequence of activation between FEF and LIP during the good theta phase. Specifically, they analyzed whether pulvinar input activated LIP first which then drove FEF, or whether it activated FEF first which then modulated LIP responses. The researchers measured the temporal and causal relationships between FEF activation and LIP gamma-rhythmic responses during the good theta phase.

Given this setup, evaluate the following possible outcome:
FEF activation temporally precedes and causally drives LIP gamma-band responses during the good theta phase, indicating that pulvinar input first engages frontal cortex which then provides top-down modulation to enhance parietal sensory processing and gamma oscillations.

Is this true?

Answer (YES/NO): YES